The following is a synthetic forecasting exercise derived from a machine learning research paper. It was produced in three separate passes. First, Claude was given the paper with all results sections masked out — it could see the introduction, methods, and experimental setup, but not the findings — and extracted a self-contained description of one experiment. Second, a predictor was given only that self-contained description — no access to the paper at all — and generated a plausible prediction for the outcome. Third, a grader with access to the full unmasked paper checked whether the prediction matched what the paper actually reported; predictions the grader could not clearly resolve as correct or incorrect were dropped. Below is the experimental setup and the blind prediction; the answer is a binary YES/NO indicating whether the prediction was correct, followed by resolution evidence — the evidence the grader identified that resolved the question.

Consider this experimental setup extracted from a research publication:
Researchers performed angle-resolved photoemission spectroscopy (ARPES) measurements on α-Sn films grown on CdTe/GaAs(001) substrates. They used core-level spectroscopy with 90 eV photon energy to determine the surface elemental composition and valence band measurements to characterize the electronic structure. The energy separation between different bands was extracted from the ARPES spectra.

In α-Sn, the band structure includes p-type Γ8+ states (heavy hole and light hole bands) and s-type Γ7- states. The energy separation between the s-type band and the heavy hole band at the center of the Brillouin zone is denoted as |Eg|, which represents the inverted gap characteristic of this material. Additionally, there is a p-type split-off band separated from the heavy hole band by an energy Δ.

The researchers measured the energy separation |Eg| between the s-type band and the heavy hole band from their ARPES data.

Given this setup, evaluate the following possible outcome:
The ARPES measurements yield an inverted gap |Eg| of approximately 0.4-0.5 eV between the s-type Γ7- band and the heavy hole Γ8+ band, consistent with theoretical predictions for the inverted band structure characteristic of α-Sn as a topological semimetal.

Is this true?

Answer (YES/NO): YES